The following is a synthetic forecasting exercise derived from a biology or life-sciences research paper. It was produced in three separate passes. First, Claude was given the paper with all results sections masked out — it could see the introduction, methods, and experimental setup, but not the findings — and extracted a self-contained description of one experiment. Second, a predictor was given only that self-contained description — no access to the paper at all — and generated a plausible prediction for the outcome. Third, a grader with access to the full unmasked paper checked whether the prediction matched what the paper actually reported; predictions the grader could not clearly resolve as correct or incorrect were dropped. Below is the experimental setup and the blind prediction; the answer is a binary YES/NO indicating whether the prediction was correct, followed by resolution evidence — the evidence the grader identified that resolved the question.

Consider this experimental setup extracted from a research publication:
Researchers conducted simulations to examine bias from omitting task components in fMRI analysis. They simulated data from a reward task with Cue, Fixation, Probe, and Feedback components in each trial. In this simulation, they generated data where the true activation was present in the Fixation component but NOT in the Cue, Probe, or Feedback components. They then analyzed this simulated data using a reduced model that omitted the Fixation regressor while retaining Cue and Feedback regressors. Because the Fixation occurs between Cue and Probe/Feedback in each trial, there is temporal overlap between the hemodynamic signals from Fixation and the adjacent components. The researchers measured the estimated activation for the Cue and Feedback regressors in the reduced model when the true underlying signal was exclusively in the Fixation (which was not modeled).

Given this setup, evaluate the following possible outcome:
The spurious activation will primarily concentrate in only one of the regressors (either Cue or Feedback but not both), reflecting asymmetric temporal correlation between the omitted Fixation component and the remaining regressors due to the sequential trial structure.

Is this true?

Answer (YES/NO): NO